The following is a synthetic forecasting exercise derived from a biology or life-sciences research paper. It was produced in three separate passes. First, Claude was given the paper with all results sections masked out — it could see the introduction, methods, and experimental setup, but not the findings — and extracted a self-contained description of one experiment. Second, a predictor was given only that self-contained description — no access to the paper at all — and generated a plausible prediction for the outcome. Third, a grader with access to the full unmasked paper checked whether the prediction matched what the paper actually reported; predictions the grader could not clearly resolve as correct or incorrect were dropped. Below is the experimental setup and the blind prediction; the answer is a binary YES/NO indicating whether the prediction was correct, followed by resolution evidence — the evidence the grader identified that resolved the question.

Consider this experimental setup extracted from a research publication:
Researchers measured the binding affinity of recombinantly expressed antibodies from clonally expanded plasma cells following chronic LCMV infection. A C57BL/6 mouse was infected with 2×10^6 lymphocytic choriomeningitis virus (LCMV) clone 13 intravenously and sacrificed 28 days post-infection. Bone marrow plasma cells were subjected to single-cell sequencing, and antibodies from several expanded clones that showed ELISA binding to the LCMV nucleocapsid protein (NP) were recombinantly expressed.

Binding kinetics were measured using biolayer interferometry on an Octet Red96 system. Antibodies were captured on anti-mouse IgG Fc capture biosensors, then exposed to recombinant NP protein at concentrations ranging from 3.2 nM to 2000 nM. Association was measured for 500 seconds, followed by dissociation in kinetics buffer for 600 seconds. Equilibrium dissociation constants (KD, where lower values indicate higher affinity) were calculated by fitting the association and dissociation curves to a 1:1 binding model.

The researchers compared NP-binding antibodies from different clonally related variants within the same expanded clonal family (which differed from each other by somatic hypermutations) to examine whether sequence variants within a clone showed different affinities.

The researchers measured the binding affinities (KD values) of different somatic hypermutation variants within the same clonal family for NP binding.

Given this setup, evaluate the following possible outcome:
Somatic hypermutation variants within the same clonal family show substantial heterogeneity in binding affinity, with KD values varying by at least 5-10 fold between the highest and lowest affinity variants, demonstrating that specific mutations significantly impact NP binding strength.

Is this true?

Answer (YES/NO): NO